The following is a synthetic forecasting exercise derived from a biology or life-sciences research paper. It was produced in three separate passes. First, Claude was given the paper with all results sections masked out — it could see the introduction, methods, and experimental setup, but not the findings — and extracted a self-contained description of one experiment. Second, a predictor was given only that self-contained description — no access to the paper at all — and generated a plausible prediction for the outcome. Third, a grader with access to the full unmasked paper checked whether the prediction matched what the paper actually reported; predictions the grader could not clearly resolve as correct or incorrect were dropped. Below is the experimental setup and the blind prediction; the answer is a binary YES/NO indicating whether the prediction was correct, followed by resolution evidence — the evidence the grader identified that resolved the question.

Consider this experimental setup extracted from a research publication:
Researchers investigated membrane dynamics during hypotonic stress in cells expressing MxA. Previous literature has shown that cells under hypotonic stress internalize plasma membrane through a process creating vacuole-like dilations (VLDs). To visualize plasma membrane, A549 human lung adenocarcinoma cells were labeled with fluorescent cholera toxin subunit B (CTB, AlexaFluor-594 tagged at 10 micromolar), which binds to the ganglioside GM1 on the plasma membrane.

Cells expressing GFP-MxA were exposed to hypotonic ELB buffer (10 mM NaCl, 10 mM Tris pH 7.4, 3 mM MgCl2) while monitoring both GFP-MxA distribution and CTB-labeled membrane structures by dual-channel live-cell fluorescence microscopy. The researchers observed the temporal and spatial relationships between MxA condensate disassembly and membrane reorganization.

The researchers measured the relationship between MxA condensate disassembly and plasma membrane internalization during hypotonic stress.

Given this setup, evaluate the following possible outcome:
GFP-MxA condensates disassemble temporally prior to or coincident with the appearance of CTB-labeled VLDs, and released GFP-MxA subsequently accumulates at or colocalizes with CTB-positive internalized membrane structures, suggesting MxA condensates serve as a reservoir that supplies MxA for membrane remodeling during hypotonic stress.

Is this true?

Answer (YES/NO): NO